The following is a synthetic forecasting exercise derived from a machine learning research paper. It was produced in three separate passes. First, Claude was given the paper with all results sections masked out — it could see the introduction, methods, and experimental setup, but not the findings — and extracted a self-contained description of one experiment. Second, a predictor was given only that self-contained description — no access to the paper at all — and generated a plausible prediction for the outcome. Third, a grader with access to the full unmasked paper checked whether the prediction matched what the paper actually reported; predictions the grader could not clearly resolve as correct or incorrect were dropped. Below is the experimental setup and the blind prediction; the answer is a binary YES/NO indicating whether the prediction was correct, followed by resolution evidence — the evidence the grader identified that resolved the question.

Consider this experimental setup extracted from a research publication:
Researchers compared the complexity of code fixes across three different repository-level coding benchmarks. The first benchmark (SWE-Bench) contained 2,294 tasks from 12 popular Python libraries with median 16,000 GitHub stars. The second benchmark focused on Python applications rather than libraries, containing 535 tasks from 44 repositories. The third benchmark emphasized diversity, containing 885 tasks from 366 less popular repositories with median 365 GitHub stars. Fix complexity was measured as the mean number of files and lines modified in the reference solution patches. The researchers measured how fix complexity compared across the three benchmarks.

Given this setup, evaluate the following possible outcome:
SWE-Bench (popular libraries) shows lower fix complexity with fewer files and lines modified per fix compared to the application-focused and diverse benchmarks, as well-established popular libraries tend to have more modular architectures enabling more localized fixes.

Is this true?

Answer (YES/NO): YES